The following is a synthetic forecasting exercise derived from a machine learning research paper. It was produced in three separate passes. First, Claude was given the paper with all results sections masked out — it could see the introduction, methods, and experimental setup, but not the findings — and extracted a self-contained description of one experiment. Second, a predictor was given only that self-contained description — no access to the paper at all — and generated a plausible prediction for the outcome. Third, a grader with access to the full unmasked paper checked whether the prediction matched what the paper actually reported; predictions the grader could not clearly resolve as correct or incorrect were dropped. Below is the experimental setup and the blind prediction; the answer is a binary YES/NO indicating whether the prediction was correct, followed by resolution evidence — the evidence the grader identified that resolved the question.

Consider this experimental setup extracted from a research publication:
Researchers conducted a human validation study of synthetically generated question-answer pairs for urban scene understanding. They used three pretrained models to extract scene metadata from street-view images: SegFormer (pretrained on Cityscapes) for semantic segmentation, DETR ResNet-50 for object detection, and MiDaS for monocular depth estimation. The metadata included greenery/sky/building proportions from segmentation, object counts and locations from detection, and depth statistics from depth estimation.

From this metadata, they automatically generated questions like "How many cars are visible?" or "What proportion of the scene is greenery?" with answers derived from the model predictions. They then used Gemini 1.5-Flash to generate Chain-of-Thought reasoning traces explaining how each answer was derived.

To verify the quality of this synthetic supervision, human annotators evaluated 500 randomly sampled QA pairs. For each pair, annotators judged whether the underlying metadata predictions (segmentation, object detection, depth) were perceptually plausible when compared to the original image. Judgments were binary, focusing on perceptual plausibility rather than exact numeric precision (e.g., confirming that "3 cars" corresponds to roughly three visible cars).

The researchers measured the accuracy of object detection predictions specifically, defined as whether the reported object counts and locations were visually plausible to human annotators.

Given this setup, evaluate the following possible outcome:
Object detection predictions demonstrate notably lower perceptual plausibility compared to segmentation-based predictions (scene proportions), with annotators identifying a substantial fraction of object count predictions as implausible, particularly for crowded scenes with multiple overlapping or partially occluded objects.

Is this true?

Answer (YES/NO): NO